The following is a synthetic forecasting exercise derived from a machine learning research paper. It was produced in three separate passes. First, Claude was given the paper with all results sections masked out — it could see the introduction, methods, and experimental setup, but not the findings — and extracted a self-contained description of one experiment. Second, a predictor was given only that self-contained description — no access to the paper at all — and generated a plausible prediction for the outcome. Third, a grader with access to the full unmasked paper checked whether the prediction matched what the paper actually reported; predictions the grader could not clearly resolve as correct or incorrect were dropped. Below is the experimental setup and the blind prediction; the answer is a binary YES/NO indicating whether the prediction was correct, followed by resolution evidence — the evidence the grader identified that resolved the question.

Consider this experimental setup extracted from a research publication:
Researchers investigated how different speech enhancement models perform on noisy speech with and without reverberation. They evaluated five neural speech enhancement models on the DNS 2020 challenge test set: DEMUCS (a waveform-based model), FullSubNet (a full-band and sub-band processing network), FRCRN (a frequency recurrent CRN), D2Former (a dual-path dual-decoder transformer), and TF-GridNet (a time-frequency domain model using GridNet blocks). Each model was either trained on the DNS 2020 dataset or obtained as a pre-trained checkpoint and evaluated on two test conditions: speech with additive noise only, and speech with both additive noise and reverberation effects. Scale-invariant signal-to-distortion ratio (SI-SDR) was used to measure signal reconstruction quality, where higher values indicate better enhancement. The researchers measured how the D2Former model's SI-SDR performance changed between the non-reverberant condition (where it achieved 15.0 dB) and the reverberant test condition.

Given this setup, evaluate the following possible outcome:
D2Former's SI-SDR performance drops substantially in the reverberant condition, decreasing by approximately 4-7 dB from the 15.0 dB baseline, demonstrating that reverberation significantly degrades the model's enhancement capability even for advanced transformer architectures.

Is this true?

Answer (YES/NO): NO